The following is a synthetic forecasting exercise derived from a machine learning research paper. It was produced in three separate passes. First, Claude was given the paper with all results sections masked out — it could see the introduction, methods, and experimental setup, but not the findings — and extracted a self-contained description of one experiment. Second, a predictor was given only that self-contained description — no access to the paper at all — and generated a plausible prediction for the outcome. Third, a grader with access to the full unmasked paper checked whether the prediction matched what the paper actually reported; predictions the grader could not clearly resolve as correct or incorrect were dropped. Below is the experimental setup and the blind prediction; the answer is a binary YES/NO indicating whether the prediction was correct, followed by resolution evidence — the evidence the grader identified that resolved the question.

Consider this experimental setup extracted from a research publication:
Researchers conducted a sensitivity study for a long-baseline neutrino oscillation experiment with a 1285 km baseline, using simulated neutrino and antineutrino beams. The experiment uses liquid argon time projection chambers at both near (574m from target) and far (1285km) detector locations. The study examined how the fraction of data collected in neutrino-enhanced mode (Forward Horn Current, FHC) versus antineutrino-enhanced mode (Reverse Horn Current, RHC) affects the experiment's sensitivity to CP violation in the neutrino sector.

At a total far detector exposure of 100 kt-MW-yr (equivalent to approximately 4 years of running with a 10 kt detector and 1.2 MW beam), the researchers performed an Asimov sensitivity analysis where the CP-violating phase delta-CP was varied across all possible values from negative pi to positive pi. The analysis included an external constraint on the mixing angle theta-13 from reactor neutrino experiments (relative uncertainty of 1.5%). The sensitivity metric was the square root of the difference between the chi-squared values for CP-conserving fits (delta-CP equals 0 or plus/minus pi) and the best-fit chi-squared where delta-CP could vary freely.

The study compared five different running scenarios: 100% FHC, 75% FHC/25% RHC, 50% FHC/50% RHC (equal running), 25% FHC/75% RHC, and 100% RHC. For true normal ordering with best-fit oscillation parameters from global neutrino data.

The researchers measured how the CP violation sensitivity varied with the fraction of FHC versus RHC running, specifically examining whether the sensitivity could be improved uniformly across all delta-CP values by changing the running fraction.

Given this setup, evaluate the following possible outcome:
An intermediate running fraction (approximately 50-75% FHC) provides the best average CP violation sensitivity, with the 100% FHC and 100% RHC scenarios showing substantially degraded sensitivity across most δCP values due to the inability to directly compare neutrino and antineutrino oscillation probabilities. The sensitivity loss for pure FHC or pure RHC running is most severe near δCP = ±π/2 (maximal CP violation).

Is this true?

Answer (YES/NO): NO